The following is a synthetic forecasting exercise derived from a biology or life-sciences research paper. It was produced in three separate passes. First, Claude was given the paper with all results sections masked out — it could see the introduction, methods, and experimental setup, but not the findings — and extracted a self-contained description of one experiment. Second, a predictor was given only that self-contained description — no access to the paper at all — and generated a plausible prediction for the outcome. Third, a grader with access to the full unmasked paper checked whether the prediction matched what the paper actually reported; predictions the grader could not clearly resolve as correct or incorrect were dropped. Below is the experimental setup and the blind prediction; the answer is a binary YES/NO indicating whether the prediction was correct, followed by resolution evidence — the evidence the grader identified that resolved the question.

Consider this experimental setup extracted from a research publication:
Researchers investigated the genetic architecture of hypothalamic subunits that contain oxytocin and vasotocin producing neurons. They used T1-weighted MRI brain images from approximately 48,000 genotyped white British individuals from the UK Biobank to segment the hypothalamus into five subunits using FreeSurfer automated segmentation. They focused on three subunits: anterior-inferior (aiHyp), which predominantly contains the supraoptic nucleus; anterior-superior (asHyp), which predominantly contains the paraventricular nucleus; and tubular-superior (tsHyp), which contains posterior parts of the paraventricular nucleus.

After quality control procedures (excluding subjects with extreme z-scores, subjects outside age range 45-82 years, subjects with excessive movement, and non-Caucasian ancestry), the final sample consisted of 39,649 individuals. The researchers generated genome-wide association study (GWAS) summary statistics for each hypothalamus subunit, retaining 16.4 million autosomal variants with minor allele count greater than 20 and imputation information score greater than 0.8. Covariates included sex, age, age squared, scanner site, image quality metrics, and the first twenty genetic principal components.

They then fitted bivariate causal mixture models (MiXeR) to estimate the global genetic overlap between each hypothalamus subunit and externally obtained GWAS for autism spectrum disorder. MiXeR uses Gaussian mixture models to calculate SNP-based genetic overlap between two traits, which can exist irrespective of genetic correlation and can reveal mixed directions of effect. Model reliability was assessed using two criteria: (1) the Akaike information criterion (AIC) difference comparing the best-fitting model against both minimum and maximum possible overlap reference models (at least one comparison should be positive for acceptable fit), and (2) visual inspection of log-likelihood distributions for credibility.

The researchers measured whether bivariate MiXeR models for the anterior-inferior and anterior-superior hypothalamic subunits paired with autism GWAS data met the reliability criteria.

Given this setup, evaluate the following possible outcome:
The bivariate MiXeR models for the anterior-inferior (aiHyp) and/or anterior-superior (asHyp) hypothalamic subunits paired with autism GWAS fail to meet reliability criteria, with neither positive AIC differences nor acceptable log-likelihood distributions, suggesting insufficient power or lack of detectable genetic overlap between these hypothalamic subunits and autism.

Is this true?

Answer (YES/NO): YES